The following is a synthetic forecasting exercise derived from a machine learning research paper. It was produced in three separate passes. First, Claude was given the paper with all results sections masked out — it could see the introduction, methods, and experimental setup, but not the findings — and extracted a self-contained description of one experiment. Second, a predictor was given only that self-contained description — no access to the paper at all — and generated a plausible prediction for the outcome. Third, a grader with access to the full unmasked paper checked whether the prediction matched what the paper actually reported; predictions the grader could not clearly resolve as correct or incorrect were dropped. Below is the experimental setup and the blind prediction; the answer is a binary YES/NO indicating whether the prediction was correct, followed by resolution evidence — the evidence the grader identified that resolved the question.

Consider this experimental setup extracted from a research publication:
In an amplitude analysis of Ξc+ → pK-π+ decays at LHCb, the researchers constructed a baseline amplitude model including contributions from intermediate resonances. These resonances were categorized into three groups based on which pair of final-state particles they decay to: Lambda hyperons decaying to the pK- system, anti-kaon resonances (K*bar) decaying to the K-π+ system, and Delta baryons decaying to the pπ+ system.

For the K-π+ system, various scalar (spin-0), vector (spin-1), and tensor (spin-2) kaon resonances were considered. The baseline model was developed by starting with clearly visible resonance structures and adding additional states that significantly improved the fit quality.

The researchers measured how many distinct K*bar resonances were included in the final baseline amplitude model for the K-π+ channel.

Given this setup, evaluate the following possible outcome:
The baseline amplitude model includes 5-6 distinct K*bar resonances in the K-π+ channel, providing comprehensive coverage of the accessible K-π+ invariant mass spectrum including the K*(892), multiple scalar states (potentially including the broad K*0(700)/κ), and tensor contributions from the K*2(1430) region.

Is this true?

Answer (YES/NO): NO